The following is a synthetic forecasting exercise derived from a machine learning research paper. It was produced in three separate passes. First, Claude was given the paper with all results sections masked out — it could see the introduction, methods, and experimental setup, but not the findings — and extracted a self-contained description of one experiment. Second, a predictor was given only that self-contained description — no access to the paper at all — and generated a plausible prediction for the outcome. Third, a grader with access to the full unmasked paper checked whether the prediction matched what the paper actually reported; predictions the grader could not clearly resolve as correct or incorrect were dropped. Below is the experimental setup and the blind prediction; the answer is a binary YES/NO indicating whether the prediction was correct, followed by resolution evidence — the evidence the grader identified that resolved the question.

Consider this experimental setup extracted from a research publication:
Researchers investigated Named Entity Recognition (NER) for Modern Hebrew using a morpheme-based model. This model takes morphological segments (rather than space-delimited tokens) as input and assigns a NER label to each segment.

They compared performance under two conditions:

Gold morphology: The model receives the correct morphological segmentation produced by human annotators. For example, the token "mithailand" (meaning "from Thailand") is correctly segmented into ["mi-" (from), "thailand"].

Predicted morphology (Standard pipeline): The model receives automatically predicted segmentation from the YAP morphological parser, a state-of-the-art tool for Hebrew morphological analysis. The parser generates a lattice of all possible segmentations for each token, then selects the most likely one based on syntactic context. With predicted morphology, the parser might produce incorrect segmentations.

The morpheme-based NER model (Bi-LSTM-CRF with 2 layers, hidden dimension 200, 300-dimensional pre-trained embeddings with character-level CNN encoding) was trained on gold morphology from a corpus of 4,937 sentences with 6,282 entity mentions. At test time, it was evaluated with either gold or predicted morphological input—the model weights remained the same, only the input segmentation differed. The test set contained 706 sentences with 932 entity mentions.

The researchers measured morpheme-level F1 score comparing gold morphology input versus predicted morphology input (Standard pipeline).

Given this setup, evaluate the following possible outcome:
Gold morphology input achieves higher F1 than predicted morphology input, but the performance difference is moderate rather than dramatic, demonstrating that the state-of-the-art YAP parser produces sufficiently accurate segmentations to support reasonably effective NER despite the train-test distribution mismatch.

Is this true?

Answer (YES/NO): NO